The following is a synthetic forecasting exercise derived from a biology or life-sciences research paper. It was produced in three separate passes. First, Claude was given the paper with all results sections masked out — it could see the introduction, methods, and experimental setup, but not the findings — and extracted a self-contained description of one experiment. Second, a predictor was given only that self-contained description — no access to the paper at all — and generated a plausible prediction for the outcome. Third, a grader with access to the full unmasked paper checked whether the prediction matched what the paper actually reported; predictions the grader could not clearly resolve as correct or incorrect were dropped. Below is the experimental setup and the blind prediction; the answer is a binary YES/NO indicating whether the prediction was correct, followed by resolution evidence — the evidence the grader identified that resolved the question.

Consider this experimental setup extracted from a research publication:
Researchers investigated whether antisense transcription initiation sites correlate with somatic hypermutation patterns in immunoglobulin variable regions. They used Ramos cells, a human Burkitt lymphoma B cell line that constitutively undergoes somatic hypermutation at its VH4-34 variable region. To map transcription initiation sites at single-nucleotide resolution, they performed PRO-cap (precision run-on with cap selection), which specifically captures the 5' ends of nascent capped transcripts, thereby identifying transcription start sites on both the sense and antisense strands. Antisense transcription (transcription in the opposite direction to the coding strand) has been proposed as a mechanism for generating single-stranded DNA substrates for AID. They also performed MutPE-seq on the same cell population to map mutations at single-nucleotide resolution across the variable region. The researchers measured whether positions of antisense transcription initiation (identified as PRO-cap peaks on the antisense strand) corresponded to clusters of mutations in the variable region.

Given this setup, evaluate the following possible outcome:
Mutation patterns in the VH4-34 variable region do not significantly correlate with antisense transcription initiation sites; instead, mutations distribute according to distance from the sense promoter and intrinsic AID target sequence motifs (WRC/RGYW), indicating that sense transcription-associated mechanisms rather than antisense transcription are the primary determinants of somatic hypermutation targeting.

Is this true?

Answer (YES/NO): NO